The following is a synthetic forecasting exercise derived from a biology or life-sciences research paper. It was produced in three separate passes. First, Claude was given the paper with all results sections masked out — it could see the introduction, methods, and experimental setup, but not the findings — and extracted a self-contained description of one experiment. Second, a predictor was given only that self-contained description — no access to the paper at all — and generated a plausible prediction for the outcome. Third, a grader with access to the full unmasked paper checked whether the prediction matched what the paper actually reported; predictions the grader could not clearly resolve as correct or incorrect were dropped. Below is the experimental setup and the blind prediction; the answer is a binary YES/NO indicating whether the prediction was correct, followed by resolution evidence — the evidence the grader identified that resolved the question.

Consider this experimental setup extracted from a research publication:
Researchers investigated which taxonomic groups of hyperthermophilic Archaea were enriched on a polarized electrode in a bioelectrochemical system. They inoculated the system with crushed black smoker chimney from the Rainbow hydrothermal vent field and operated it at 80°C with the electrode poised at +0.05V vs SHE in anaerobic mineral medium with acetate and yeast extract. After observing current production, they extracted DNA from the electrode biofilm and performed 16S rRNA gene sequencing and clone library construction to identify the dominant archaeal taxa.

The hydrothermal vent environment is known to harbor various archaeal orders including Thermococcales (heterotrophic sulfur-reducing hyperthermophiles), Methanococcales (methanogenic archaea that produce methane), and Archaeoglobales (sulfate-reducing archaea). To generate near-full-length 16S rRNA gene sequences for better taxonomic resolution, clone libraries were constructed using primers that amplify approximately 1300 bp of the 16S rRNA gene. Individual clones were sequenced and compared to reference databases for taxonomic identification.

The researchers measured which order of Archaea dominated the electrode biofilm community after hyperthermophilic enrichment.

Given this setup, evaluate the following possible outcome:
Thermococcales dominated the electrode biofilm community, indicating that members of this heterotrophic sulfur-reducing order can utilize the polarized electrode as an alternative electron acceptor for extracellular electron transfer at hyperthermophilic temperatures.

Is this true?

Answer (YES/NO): NO